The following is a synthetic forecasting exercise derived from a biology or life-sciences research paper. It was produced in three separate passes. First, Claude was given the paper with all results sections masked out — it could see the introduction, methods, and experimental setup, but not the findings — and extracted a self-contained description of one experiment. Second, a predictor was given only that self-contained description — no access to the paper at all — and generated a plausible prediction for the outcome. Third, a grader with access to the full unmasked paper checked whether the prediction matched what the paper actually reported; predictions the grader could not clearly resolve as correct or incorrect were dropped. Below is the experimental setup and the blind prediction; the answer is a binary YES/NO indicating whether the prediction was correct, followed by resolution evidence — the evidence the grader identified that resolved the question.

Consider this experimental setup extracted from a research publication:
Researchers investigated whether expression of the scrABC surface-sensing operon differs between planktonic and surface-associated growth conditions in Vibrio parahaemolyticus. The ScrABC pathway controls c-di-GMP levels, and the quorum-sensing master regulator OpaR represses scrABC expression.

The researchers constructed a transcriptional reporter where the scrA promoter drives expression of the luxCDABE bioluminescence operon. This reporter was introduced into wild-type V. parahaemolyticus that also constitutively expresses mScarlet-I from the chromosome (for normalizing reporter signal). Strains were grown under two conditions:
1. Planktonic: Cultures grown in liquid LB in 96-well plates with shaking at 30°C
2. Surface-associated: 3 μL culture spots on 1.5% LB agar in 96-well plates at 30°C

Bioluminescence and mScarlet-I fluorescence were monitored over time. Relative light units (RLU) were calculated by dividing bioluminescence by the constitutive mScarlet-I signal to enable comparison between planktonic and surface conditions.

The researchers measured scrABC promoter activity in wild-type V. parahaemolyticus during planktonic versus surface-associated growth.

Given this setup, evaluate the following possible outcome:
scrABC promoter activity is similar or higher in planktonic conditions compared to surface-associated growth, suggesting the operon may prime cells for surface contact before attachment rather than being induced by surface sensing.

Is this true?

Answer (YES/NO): NO